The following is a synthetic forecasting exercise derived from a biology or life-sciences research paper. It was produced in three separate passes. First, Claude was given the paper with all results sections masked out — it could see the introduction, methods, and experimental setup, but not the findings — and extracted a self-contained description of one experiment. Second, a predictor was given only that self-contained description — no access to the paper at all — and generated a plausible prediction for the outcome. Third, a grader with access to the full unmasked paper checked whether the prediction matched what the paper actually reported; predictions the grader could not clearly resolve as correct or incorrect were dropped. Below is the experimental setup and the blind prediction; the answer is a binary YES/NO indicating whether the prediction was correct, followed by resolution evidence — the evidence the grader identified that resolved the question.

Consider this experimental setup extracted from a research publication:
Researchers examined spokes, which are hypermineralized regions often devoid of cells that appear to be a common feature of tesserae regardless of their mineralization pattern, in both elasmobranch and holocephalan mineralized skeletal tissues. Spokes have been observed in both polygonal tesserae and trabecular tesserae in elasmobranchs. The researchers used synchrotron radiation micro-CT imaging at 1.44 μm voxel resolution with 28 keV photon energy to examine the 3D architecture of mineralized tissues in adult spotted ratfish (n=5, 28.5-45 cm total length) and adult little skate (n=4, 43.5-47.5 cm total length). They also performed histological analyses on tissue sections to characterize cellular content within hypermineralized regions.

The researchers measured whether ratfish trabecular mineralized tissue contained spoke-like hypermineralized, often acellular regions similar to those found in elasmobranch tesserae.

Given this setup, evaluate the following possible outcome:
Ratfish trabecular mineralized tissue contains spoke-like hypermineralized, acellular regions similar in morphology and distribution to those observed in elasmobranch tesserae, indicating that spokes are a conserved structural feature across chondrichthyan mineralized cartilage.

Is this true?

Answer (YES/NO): NO